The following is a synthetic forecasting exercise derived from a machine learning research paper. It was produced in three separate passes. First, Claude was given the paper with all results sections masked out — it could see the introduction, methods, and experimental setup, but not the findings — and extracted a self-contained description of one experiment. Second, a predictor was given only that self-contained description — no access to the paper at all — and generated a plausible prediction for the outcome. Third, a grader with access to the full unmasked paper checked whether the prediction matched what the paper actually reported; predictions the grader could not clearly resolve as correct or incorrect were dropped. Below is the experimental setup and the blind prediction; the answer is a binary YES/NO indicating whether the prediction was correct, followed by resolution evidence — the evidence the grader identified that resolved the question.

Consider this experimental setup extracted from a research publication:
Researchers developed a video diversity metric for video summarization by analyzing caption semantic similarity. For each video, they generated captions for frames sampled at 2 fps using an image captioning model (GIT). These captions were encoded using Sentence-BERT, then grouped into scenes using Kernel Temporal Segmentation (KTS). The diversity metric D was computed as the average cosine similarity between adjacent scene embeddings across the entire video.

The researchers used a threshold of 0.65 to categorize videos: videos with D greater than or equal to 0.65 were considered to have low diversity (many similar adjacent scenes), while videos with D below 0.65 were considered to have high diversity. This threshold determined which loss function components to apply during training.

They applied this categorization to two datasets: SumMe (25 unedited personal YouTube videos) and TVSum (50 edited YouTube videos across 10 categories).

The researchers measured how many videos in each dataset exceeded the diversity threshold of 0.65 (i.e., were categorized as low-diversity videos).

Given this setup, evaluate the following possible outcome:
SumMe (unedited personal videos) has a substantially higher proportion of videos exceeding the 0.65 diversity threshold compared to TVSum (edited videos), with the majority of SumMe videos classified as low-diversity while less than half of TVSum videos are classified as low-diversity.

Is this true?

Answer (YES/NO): YES